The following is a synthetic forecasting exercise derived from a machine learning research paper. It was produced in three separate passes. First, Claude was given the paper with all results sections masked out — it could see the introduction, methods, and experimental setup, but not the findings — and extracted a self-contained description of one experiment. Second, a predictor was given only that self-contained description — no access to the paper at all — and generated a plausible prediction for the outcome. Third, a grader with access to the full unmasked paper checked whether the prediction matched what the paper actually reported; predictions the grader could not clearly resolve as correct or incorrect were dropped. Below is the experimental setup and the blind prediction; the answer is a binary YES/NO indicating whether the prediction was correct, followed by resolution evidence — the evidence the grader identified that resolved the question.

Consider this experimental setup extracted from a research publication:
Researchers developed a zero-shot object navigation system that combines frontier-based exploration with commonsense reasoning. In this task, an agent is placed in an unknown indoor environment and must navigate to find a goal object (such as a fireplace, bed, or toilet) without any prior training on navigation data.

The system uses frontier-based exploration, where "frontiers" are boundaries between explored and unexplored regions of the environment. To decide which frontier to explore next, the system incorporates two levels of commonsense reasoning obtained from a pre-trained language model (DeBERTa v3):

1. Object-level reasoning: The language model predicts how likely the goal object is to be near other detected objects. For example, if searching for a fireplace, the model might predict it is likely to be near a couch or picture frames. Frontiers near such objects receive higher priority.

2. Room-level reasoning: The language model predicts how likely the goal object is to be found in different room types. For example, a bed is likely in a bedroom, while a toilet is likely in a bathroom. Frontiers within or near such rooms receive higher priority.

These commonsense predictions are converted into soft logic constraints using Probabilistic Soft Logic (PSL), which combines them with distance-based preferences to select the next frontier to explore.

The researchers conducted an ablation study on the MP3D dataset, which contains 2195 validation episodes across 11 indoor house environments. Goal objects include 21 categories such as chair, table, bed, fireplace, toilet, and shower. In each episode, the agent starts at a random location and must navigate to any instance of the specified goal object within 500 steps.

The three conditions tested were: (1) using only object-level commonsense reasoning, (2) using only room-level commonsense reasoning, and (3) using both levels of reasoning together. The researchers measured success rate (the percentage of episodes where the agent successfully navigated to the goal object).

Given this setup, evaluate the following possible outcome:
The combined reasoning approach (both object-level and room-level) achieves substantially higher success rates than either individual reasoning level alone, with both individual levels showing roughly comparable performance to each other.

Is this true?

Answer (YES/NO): NO